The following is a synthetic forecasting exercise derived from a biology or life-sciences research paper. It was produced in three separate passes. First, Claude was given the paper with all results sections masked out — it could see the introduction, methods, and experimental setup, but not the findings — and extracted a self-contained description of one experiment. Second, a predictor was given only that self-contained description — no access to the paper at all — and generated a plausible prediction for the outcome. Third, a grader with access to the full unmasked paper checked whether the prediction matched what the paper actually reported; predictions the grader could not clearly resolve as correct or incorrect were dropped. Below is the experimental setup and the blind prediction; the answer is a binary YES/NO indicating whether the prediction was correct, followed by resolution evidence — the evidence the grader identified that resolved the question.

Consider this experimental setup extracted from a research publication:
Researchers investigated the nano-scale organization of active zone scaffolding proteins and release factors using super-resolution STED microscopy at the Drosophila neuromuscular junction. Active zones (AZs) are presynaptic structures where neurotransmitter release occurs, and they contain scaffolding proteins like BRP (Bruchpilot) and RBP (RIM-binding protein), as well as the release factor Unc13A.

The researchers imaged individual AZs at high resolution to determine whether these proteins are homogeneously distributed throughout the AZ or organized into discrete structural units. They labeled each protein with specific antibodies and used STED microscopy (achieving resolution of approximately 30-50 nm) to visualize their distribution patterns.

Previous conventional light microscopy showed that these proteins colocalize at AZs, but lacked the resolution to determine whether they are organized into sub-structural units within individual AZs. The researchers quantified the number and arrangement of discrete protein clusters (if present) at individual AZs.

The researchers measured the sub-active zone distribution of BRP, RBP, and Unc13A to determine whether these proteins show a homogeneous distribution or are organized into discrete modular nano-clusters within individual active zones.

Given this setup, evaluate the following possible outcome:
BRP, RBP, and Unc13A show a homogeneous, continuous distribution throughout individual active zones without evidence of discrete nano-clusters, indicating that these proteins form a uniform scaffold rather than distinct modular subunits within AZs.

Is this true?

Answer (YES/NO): NO